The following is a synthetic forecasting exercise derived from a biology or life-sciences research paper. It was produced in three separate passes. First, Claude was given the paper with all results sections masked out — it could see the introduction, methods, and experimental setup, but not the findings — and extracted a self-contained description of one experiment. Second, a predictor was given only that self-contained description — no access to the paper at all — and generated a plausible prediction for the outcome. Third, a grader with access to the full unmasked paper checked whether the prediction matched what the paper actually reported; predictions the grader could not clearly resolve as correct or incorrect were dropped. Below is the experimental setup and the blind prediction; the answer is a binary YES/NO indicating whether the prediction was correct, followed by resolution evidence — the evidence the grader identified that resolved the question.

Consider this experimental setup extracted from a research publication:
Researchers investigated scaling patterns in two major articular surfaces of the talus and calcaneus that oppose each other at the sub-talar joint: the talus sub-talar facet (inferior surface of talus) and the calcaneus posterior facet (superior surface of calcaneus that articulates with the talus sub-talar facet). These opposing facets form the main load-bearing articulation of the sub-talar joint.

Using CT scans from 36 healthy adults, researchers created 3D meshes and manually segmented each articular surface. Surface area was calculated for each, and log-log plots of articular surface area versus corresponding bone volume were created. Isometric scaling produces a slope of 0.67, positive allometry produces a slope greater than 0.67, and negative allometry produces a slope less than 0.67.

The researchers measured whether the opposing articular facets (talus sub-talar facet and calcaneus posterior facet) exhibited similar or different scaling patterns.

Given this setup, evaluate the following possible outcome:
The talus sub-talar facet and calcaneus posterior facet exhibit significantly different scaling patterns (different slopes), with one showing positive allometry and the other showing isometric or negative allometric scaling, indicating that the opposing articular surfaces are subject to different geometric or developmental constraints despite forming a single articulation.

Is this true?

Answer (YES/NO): NO